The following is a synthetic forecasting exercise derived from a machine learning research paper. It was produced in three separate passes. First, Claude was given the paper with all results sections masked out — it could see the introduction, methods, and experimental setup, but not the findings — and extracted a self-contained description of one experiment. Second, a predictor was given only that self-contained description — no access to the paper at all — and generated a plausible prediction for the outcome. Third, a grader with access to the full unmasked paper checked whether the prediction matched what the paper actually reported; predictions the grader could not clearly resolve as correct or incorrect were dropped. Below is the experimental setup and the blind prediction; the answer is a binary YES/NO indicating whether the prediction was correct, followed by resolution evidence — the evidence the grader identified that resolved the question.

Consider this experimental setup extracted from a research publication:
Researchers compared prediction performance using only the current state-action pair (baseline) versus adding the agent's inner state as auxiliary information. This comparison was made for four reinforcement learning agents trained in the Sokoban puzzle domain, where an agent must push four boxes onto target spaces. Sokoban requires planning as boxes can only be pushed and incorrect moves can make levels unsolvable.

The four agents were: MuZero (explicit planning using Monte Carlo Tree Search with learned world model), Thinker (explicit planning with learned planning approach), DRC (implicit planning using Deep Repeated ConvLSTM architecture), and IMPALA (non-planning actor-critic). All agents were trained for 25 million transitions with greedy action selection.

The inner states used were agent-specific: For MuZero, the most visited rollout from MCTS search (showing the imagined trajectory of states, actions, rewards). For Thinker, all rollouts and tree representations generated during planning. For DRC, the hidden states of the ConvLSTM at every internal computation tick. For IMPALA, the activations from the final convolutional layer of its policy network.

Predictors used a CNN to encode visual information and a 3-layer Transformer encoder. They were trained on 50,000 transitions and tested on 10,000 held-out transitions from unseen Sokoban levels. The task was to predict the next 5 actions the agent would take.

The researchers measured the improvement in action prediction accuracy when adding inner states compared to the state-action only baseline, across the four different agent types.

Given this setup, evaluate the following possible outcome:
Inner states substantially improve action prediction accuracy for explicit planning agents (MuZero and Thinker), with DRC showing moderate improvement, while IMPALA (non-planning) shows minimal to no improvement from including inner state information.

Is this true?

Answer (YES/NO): NO